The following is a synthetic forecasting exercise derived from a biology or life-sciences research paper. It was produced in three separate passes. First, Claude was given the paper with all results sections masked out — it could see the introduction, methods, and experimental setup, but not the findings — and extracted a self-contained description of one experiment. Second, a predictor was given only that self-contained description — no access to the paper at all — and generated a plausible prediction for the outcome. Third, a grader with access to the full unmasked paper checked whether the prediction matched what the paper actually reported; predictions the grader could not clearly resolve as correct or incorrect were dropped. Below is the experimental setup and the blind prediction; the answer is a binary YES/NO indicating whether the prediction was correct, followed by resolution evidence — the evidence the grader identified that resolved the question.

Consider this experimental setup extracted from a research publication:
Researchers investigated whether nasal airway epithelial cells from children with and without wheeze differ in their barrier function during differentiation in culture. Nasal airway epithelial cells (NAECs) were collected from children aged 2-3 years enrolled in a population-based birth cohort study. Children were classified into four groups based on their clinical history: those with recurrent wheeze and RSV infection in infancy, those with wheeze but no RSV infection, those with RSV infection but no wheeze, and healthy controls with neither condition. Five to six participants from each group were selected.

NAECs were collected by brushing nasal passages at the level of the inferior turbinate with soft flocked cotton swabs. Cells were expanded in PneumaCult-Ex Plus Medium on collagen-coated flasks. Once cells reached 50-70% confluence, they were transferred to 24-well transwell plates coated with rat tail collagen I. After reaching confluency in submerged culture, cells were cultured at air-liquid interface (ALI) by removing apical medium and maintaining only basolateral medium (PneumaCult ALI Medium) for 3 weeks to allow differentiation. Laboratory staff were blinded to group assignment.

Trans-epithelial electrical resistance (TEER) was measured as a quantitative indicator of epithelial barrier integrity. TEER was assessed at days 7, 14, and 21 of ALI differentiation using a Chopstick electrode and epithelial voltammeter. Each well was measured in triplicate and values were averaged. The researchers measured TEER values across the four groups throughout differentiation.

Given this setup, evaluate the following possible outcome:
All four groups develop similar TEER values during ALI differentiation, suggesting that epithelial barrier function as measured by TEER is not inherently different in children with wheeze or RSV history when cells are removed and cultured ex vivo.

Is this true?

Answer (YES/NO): NO